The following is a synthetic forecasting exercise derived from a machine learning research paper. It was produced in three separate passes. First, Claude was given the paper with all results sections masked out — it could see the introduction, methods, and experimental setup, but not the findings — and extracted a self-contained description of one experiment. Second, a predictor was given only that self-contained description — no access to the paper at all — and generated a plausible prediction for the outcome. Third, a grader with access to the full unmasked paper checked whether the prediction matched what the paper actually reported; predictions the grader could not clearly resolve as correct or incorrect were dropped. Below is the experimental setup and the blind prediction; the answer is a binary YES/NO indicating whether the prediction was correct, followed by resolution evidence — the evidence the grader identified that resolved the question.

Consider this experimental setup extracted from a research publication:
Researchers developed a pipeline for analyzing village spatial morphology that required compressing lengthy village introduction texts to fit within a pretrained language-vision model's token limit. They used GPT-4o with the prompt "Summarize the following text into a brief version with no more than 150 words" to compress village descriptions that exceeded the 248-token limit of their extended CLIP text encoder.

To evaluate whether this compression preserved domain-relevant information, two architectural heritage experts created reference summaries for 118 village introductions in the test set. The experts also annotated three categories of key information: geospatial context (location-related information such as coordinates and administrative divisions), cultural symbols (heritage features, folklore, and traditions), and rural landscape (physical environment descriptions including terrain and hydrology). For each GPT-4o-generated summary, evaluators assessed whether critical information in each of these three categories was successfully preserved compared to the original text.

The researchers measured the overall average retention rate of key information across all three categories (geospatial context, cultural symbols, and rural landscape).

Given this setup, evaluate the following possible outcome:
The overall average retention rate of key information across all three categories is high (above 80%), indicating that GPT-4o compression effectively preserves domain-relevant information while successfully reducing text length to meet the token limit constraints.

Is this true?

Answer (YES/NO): YES